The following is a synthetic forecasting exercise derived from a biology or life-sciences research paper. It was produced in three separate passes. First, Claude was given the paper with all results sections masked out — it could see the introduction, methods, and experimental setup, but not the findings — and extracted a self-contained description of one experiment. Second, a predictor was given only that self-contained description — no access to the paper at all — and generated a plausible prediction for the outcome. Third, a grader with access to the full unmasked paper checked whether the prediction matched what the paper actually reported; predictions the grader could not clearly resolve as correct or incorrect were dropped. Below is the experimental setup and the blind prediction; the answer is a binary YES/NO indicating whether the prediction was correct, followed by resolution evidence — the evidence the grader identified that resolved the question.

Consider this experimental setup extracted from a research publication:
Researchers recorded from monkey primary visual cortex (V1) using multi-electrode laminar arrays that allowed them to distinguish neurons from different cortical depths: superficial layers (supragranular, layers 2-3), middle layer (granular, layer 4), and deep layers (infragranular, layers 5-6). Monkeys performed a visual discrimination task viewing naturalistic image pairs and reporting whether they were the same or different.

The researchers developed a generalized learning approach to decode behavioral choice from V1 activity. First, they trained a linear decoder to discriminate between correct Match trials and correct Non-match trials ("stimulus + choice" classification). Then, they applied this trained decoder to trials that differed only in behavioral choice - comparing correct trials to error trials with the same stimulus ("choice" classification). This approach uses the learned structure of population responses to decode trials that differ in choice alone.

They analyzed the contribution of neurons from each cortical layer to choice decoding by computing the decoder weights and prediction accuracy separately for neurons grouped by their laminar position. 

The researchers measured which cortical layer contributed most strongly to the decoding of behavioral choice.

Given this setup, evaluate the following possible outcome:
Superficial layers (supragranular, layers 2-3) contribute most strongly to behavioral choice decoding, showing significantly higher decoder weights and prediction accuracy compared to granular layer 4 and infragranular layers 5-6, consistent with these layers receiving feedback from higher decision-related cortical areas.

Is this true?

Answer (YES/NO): YES